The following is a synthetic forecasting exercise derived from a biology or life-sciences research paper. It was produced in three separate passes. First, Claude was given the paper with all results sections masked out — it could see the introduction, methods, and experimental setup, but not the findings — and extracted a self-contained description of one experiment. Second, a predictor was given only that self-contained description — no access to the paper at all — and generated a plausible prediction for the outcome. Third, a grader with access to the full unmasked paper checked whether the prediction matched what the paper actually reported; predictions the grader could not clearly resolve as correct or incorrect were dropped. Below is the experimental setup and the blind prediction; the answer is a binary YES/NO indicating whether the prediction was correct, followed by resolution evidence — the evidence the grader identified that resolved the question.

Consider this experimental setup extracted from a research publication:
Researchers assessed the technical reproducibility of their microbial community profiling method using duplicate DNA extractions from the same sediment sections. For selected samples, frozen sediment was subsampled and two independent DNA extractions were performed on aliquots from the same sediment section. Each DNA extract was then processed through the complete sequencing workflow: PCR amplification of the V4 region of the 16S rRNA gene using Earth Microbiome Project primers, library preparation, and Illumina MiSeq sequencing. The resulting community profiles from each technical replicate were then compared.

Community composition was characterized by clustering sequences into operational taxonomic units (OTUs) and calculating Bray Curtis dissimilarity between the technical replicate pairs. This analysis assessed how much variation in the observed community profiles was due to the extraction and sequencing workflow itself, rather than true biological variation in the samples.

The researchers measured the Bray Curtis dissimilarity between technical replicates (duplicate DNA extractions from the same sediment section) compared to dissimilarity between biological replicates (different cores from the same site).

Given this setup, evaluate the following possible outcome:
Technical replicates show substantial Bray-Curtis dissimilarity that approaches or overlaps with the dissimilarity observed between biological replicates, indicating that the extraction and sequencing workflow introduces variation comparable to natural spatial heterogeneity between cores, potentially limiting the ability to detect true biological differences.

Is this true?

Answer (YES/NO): NO